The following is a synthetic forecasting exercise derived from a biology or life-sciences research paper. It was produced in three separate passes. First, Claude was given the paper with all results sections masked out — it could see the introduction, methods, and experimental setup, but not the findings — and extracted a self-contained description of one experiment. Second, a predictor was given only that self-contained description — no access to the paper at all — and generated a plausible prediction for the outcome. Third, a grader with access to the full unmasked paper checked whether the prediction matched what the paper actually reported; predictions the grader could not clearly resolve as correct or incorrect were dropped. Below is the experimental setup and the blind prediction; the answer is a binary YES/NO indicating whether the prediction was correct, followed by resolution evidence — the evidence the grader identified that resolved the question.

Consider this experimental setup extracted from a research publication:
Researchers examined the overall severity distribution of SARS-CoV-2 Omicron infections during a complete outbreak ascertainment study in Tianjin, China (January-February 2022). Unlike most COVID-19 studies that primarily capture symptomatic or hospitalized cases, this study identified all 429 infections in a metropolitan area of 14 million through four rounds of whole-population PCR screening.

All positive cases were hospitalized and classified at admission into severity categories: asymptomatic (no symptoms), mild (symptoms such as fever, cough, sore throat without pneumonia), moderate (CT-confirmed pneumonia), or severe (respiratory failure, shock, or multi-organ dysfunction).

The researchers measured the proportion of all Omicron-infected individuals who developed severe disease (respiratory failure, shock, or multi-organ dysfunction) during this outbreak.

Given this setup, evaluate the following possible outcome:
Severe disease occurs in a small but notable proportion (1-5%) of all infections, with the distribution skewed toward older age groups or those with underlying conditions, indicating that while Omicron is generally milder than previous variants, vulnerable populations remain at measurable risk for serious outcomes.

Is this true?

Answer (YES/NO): NO